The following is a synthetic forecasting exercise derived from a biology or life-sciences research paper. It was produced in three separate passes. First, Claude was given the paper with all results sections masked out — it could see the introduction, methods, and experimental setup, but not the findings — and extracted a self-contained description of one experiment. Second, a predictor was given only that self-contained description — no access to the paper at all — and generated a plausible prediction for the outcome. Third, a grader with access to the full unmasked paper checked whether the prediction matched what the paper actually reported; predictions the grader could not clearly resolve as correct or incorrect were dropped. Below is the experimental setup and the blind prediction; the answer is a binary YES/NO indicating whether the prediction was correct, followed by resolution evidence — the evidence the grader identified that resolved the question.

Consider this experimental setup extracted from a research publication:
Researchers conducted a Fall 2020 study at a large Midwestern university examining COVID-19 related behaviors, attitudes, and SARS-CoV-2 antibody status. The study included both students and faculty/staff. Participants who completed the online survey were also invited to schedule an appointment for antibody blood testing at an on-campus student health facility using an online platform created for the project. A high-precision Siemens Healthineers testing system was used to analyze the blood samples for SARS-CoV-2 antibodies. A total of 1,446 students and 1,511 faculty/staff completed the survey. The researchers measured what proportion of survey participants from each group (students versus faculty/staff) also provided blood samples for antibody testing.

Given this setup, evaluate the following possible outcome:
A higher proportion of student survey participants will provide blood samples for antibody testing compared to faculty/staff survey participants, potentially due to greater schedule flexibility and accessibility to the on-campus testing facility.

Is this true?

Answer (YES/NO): NO